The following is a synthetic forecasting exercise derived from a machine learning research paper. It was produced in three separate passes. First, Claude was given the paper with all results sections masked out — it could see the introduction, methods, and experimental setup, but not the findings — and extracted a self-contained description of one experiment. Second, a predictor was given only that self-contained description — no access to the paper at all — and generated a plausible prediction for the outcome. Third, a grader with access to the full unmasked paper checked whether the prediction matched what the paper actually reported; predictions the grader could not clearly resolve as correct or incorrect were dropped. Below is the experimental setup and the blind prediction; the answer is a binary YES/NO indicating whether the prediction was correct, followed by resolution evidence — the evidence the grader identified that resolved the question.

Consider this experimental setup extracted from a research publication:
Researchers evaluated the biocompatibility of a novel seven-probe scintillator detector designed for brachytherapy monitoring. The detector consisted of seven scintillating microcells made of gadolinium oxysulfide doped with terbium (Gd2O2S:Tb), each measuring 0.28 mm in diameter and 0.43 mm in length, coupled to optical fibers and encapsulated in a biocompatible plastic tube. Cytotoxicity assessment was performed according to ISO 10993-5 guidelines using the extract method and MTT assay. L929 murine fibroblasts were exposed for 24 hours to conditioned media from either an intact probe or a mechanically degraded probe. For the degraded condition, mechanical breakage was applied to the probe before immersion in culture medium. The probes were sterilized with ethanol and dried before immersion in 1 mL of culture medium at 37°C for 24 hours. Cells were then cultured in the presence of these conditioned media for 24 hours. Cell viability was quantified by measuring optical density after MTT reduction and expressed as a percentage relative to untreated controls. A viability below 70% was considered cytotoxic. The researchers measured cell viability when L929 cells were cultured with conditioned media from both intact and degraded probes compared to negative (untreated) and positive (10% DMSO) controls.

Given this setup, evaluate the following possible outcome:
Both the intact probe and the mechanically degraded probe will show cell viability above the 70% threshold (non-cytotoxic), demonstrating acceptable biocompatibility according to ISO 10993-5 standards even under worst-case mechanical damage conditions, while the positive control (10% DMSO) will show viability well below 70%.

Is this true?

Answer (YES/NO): YES